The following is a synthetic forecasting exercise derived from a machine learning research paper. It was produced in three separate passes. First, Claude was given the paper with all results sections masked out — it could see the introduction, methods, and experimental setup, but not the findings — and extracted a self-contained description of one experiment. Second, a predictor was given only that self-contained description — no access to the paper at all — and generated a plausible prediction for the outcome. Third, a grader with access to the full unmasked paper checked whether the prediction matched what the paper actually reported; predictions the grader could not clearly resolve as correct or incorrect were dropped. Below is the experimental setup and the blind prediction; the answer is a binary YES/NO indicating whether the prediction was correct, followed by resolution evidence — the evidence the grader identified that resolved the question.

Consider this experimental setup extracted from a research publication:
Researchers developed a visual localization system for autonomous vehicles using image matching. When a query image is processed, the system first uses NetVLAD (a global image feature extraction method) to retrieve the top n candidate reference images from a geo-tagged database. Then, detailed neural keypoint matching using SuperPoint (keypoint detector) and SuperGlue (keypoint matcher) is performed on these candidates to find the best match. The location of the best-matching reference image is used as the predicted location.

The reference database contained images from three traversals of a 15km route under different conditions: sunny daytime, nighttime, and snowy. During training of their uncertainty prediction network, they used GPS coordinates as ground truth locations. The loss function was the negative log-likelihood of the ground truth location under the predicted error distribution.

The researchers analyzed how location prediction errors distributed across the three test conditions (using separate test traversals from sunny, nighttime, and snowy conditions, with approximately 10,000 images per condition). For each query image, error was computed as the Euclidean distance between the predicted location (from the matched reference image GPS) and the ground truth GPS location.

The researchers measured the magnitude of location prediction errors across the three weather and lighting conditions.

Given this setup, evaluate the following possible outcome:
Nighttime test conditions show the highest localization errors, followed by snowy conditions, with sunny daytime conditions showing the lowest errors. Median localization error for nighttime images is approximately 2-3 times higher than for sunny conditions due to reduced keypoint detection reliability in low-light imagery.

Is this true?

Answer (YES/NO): NO